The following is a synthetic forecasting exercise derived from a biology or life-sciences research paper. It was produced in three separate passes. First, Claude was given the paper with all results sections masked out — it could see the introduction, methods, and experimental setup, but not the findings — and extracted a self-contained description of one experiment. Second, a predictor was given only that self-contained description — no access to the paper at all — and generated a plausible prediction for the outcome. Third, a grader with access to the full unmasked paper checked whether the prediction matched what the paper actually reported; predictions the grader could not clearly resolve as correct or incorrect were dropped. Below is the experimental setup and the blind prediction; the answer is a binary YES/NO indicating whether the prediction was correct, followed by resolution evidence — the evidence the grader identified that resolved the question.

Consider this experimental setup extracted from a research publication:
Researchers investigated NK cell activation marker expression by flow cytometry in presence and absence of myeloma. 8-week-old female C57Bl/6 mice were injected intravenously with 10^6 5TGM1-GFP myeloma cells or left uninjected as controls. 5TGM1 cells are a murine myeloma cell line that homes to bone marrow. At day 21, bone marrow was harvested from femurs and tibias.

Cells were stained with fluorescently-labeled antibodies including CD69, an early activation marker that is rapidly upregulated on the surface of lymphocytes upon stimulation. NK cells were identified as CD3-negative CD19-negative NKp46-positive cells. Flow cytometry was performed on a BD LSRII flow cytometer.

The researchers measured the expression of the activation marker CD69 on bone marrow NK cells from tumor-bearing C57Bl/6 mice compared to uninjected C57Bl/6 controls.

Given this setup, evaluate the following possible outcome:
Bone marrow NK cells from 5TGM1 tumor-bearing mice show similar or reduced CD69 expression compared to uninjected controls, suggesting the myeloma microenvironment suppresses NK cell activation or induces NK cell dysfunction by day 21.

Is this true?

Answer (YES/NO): NO